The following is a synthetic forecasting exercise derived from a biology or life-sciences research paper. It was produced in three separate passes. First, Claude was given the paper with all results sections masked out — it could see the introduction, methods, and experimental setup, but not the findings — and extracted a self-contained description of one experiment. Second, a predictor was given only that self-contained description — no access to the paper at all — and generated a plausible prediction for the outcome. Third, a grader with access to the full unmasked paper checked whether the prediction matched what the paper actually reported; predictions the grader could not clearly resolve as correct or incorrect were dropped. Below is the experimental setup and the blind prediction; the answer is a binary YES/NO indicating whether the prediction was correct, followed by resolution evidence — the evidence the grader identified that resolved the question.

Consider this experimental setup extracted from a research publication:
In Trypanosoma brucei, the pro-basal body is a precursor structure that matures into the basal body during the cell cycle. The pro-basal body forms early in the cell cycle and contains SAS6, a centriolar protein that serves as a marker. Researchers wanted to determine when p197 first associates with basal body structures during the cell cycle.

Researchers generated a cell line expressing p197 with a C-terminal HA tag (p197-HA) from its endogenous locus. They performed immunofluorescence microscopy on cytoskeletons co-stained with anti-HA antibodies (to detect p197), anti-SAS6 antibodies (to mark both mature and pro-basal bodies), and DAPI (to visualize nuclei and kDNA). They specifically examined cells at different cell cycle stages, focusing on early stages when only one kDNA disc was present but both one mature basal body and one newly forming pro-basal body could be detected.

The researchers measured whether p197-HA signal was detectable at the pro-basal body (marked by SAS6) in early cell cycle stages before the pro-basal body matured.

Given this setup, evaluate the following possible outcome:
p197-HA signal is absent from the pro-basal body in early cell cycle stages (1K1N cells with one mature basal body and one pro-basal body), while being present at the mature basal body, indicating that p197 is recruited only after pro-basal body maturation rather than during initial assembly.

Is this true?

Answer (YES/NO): NO